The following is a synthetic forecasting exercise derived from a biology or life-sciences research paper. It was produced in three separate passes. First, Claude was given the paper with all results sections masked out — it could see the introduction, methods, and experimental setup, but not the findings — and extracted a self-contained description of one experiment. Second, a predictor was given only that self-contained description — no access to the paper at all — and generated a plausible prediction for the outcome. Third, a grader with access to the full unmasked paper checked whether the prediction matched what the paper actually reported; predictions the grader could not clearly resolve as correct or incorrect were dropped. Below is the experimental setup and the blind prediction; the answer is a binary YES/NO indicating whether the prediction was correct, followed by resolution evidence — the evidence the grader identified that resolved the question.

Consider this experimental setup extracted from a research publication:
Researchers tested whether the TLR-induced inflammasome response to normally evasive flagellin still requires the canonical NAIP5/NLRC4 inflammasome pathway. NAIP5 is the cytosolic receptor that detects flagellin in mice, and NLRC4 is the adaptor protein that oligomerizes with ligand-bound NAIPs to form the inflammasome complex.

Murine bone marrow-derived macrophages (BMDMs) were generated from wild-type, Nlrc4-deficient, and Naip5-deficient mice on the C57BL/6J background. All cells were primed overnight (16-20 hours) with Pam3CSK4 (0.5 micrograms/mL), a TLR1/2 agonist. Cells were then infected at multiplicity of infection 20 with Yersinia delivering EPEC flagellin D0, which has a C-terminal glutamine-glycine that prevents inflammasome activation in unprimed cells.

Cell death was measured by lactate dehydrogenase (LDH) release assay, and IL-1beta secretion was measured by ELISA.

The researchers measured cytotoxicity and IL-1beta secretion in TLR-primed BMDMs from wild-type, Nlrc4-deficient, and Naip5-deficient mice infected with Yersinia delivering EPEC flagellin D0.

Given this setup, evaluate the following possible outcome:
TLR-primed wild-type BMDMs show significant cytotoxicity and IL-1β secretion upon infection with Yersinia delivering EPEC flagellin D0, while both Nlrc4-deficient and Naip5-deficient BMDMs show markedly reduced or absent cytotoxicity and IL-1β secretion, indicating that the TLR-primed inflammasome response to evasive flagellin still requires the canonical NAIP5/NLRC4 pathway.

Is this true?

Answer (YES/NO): YES